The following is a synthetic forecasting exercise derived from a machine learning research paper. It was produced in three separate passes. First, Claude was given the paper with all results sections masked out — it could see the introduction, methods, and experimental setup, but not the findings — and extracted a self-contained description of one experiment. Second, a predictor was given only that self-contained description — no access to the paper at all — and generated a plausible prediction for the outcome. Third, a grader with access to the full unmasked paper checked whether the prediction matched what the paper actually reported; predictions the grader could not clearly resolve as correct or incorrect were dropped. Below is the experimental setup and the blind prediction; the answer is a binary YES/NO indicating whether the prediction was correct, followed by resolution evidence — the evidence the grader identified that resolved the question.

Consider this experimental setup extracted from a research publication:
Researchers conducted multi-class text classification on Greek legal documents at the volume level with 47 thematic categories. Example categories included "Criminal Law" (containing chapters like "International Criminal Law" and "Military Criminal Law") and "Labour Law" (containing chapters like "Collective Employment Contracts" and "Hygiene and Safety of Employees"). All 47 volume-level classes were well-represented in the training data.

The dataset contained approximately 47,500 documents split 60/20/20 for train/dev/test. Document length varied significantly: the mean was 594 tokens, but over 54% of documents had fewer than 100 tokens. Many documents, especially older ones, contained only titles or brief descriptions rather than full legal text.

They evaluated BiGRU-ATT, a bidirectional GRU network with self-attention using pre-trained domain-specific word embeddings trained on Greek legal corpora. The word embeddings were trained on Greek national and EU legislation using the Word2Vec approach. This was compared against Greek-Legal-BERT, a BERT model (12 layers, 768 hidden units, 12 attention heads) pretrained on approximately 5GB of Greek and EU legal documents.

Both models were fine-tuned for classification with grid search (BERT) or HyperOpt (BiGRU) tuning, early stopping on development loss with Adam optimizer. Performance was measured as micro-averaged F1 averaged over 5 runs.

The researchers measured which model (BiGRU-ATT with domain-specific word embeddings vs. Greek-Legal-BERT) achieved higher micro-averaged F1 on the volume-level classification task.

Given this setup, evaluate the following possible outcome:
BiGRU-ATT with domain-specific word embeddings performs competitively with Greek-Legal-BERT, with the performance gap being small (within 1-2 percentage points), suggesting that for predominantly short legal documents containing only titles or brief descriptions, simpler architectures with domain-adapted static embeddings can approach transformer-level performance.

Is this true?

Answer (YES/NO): NO